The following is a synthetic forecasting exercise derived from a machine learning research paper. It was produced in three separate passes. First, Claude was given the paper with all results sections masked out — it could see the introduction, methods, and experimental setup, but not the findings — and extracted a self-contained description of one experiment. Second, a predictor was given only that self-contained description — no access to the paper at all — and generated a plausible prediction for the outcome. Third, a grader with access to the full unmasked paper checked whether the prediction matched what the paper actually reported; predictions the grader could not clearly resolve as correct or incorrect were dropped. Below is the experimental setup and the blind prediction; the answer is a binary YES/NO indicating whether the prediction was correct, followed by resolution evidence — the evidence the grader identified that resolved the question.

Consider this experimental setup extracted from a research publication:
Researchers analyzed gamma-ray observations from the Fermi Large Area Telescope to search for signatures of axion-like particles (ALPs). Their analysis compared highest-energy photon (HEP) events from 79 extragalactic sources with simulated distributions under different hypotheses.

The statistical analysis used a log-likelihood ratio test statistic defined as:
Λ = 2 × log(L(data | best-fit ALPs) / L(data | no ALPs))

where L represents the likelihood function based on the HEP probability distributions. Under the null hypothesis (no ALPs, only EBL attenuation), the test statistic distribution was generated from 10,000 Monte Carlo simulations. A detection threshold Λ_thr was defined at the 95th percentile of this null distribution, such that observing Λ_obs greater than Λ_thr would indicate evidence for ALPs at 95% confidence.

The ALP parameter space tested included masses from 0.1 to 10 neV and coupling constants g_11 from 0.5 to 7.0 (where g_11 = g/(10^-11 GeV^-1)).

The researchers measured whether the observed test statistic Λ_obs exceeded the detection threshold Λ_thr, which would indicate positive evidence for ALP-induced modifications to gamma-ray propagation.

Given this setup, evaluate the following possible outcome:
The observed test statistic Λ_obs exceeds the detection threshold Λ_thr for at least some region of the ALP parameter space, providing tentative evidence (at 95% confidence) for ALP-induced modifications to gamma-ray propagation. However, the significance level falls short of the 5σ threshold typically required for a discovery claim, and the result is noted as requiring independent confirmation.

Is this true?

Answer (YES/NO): NO